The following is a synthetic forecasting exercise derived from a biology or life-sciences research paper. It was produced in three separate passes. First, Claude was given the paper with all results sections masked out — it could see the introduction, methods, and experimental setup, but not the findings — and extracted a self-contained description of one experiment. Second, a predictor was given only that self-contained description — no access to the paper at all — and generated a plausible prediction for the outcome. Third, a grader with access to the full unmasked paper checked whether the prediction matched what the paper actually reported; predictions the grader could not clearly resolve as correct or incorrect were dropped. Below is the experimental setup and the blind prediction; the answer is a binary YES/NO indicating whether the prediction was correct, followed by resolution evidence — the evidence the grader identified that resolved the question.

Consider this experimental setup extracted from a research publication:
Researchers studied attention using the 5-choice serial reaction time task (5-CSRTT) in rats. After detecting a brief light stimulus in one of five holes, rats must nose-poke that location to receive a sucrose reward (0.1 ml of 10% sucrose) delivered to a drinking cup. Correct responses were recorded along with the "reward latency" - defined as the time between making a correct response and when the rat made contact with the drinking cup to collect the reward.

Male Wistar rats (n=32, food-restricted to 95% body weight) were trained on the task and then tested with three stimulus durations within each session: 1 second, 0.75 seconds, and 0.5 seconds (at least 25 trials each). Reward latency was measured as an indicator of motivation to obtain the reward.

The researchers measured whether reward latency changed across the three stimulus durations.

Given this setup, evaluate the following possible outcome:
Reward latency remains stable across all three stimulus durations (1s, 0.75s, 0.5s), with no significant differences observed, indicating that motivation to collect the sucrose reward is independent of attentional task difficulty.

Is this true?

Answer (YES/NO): YES